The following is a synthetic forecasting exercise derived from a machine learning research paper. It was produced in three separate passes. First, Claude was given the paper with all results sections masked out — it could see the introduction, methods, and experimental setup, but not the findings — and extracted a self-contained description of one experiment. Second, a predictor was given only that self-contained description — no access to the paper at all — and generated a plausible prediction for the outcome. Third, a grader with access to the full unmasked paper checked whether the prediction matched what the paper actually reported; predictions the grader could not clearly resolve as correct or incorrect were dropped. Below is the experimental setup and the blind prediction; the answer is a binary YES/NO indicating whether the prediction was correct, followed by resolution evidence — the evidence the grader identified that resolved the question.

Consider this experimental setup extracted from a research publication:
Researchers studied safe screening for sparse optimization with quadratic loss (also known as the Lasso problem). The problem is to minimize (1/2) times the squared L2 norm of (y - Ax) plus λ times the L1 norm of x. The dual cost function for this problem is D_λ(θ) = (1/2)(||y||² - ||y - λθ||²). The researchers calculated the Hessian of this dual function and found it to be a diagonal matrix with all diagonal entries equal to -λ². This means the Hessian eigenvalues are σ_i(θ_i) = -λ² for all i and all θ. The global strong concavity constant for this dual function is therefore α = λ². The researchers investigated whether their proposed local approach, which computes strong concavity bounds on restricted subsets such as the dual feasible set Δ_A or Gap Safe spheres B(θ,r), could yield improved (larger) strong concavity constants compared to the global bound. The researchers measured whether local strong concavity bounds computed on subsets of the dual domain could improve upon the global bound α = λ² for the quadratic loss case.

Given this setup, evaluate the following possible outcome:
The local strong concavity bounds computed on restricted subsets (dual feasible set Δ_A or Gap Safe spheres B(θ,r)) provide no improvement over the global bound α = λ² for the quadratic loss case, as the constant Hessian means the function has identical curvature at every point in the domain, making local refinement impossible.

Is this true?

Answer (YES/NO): YES